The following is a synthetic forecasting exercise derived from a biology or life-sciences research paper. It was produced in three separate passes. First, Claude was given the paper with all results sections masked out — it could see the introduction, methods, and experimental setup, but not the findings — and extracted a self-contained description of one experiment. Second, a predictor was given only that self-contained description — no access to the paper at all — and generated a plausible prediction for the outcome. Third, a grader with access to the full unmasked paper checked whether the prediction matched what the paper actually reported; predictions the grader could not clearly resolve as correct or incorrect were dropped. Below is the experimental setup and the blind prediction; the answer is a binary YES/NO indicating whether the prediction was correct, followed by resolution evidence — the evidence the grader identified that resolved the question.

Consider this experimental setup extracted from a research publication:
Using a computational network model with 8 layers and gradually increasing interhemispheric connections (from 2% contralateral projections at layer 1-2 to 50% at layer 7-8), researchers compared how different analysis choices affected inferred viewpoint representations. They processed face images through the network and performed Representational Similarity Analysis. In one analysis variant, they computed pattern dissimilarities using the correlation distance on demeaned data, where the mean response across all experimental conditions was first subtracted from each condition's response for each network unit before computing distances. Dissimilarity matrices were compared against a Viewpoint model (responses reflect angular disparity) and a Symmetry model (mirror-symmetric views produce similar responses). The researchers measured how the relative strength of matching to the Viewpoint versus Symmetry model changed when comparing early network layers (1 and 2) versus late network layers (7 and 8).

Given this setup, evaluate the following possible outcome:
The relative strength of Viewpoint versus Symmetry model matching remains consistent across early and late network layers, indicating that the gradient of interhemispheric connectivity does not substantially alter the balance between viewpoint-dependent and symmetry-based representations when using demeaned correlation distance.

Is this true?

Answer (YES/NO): NO